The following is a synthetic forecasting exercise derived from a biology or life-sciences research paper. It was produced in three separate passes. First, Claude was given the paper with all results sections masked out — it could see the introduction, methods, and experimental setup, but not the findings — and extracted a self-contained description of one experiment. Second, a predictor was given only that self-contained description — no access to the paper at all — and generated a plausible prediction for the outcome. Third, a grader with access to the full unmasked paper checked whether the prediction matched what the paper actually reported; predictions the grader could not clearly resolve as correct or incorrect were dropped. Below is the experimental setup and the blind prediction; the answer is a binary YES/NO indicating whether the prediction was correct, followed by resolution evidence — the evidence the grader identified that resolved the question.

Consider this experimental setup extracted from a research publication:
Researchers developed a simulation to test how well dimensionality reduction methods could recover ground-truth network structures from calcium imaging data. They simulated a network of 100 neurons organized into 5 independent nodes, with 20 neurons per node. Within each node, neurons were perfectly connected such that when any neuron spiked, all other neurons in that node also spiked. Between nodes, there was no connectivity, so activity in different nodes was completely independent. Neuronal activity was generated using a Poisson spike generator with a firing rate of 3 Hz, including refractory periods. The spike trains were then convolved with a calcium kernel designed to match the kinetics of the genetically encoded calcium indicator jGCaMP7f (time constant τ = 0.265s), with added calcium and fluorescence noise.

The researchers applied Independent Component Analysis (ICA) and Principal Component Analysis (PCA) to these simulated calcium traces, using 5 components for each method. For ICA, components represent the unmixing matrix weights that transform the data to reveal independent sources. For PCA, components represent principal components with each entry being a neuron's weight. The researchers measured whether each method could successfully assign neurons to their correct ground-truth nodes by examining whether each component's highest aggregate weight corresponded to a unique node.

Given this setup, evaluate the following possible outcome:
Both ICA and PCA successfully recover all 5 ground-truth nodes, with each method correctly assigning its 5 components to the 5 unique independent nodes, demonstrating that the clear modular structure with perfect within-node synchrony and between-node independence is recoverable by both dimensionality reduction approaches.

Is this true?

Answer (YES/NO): NO